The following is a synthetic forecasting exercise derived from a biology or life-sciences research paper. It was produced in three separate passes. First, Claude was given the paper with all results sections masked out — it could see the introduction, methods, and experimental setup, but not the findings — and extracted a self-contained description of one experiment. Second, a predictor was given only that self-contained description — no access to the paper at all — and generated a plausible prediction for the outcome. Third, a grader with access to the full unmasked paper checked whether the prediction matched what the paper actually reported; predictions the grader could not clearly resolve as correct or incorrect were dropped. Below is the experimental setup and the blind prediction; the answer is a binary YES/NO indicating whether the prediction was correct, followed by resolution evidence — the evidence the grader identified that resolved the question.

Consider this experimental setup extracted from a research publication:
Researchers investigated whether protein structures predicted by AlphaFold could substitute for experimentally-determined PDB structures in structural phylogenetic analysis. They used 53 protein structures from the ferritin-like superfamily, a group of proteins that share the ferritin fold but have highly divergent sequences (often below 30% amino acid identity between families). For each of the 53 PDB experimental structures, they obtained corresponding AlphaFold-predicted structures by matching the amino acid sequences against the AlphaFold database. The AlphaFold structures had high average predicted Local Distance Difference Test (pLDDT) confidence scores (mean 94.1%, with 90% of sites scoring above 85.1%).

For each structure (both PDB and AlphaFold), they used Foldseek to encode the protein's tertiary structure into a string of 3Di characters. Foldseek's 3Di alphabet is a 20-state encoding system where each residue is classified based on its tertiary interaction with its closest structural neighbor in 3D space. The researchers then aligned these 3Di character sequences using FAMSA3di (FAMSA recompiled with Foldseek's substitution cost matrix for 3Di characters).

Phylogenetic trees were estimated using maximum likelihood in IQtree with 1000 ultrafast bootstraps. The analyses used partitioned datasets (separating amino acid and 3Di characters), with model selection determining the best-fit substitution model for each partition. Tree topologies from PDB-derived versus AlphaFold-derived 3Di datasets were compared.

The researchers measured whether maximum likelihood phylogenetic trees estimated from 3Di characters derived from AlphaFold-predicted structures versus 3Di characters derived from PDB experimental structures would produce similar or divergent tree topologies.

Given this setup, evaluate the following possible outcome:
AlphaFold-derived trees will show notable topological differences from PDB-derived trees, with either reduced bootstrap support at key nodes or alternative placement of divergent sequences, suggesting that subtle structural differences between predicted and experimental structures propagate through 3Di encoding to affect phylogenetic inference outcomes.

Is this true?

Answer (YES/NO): NO